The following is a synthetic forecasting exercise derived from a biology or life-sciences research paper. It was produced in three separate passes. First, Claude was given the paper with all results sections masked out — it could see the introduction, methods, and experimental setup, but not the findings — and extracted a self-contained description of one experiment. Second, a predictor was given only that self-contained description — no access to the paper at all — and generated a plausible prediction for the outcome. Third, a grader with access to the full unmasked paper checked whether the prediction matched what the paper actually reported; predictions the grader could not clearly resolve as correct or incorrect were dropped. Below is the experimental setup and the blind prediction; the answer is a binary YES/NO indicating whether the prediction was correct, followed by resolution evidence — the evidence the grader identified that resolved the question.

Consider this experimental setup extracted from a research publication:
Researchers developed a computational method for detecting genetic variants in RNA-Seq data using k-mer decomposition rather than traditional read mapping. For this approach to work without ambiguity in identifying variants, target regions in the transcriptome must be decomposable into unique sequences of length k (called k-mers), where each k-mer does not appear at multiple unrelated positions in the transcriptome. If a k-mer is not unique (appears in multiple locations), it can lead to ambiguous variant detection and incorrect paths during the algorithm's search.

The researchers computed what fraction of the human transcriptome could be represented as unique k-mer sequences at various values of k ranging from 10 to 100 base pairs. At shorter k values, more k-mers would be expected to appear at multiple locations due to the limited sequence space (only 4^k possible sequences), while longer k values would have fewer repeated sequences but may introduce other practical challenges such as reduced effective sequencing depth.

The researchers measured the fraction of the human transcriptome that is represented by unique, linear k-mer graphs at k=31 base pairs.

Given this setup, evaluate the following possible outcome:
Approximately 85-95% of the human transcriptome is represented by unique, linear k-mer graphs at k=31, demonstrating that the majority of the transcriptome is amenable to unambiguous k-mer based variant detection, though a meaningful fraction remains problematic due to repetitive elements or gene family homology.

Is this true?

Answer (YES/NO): NO